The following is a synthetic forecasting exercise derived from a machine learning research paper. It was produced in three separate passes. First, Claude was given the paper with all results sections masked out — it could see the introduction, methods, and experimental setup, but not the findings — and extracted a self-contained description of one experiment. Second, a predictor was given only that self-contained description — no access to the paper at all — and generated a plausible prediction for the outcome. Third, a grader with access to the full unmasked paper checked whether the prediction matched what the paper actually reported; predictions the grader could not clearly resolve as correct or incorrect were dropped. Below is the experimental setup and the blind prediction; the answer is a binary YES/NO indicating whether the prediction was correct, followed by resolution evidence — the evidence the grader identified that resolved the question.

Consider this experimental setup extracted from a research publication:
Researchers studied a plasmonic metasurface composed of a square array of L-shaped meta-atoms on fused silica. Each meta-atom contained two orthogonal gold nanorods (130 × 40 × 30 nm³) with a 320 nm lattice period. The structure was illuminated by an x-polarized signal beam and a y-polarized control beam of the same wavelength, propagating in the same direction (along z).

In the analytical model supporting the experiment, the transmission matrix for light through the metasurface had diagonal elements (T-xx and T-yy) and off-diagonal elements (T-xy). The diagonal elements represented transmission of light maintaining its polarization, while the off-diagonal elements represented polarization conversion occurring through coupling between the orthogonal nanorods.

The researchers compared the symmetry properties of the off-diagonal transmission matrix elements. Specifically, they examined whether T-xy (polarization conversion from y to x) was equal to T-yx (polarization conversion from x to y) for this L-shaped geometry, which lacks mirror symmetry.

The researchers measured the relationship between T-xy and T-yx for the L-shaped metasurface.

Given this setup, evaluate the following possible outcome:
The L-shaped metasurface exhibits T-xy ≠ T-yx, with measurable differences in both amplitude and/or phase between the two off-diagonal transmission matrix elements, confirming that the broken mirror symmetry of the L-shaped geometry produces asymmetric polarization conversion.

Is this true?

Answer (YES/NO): NO